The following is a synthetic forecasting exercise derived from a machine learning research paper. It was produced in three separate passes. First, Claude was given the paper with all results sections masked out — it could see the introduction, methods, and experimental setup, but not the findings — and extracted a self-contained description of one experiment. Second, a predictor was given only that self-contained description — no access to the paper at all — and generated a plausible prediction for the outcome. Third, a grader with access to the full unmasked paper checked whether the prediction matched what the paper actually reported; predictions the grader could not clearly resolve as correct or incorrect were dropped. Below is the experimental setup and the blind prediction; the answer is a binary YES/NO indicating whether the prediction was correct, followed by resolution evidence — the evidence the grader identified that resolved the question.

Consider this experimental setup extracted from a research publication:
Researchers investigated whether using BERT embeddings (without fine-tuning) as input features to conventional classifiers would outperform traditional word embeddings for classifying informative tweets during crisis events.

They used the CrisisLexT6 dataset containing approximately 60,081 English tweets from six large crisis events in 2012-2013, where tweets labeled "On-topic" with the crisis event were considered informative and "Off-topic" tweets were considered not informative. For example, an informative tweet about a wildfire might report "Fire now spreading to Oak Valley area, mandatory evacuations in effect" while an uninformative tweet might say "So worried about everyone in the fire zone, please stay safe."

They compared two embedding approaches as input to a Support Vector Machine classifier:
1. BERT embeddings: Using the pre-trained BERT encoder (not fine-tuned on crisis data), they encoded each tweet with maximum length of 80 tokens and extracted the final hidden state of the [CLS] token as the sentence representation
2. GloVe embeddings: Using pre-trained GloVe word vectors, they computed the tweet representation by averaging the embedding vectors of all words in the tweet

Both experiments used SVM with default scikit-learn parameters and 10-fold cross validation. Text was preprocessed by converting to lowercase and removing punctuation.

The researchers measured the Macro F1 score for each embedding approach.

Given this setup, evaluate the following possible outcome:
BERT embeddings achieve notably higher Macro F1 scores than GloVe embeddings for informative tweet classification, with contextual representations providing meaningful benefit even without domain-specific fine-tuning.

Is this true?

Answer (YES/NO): YES